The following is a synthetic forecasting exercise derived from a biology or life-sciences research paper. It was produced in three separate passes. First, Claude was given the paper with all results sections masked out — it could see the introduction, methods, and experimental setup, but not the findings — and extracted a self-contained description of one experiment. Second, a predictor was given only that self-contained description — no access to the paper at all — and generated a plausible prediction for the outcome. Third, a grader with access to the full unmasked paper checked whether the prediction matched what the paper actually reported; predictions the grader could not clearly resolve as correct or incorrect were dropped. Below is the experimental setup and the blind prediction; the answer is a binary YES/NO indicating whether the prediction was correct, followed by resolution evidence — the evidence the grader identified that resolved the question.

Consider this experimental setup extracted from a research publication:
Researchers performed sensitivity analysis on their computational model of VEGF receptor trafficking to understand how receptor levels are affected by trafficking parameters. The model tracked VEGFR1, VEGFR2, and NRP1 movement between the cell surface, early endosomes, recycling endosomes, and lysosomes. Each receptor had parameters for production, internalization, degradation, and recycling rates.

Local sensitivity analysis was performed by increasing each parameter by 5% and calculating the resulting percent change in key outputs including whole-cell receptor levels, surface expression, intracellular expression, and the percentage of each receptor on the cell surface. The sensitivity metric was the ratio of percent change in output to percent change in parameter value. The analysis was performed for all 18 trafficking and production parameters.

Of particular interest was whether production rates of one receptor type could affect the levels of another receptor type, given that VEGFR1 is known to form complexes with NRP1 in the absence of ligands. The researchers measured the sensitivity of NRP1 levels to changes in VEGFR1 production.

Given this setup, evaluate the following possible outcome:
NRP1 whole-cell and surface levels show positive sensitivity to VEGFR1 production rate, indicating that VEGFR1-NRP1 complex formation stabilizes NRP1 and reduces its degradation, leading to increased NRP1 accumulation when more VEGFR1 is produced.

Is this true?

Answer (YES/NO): NO